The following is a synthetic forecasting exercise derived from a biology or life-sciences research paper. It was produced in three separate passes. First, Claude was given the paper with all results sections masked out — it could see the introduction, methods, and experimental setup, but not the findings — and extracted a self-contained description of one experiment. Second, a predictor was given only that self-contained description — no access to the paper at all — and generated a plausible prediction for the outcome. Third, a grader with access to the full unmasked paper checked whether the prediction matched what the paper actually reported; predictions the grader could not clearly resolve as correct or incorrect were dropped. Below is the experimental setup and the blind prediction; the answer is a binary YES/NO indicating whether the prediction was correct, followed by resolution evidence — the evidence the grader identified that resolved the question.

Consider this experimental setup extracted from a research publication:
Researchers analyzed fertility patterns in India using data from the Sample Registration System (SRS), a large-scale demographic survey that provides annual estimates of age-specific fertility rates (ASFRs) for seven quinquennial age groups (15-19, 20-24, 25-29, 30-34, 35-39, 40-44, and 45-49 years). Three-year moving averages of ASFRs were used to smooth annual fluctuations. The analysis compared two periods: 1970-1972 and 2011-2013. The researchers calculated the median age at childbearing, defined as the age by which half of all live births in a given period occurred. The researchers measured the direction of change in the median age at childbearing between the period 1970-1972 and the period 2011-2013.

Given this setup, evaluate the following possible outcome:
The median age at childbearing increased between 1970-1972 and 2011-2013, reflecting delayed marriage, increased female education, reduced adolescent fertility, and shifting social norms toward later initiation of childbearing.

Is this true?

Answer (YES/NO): NO